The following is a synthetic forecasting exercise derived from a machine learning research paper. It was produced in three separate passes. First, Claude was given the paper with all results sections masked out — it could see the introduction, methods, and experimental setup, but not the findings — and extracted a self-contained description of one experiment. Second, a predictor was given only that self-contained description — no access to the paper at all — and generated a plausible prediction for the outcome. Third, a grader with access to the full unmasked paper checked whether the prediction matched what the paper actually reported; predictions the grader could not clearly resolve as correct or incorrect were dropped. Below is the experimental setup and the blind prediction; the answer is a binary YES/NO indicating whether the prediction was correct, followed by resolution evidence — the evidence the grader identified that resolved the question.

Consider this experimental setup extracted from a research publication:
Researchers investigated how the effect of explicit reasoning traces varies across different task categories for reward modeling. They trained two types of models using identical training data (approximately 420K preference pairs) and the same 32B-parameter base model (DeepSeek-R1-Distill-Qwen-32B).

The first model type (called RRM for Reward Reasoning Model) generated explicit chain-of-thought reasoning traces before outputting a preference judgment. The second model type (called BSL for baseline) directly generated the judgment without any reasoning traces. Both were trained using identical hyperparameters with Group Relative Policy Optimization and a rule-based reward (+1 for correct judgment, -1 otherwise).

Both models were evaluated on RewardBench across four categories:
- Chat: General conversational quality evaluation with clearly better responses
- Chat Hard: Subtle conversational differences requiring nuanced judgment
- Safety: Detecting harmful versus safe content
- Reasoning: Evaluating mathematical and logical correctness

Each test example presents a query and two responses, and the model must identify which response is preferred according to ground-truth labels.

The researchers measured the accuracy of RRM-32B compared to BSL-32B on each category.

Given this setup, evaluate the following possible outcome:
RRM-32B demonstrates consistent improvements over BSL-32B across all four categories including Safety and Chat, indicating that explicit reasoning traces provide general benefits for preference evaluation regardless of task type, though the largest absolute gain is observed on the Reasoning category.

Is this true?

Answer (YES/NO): NO